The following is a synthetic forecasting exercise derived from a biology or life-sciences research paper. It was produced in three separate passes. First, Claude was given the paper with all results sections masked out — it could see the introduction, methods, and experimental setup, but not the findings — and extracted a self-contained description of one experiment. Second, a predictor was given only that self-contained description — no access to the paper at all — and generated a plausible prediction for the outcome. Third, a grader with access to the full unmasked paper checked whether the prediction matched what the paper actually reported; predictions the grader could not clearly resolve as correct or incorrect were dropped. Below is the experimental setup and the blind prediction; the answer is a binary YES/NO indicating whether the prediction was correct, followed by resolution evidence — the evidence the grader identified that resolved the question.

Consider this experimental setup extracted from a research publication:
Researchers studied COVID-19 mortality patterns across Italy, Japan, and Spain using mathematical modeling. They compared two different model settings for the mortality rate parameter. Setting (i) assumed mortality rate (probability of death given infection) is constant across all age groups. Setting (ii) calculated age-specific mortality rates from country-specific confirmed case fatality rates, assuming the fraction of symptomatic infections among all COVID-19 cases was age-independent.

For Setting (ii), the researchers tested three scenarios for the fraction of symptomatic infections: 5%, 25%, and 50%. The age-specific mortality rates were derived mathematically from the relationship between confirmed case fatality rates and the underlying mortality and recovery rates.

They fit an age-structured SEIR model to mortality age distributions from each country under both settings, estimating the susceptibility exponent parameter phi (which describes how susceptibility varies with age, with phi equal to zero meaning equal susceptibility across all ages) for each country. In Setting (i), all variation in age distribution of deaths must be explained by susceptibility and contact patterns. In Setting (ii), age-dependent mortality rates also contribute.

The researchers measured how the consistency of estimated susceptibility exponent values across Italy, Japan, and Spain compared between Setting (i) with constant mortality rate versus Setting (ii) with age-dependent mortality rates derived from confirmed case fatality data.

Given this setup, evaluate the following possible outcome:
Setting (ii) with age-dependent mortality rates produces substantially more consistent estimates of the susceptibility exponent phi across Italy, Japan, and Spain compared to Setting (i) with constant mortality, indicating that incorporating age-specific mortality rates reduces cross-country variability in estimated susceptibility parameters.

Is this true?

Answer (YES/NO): YES